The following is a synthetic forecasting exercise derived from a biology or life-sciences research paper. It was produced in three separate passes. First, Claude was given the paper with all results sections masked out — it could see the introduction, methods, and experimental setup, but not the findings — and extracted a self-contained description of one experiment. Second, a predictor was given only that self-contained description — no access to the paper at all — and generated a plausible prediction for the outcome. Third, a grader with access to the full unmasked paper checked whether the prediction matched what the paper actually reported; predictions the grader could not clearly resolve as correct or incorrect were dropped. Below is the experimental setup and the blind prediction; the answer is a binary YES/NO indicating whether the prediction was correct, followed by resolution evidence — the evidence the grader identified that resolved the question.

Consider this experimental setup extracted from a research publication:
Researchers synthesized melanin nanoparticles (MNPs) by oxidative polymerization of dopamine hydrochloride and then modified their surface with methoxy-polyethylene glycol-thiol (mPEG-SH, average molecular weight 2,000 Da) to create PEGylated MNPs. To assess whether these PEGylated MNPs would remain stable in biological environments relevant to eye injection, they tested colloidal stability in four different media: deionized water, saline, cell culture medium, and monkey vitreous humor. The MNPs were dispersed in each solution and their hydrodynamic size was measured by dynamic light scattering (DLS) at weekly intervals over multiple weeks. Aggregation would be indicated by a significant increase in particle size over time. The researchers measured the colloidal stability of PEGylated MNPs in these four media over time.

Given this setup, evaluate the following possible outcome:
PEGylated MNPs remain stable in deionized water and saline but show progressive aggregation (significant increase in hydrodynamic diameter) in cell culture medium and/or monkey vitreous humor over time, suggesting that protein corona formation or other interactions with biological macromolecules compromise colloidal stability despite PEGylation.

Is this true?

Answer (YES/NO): NO